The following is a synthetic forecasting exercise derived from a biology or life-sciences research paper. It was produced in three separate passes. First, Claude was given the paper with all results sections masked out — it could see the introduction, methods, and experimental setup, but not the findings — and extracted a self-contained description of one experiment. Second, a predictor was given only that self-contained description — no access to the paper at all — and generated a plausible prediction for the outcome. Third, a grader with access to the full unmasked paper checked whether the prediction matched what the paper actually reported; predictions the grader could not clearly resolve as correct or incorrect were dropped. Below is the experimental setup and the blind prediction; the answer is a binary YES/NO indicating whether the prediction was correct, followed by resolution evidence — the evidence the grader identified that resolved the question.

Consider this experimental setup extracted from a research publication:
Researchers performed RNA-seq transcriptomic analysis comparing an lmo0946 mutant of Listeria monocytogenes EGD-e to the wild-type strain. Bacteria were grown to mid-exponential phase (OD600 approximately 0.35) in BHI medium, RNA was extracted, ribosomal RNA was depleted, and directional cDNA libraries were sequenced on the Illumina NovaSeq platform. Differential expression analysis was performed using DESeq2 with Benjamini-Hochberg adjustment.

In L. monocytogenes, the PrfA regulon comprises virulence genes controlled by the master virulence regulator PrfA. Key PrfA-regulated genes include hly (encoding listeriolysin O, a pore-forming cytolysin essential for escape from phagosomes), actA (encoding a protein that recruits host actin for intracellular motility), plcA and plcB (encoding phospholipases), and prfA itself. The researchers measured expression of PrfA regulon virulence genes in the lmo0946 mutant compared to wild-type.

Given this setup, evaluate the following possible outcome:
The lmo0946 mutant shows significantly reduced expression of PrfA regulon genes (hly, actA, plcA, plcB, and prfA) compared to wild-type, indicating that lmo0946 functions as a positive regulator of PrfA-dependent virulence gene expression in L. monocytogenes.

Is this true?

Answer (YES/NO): NO